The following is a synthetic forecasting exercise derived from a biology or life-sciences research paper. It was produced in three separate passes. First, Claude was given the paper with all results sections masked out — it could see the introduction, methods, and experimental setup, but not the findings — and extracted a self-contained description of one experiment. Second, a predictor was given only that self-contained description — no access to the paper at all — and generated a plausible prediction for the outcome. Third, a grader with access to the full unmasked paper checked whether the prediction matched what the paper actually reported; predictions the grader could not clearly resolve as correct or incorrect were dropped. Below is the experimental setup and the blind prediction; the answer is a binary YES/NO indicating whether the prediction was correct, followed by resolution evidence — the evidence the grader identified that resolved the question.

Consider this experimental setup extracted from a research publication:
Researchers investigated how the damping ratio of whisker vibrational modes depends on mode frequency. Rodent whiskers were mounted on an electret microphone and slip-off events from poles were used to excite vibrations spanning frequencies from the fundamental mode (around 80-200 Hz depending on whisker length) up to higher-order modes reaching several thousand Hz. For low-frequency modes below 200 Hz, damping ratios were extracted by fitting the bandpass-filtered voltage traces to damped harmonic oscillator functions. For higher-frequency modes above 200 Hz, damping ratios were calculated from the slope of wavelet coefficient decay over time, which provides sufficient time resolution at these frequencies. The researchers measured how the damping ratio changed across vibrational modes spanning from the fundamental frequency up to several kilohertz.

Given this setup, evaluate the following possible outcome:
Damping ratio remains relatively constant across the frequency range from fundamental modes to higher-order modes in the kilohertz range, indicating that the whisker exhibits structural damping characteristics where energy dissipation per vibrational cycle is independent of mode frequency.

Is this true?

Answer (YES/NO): NO